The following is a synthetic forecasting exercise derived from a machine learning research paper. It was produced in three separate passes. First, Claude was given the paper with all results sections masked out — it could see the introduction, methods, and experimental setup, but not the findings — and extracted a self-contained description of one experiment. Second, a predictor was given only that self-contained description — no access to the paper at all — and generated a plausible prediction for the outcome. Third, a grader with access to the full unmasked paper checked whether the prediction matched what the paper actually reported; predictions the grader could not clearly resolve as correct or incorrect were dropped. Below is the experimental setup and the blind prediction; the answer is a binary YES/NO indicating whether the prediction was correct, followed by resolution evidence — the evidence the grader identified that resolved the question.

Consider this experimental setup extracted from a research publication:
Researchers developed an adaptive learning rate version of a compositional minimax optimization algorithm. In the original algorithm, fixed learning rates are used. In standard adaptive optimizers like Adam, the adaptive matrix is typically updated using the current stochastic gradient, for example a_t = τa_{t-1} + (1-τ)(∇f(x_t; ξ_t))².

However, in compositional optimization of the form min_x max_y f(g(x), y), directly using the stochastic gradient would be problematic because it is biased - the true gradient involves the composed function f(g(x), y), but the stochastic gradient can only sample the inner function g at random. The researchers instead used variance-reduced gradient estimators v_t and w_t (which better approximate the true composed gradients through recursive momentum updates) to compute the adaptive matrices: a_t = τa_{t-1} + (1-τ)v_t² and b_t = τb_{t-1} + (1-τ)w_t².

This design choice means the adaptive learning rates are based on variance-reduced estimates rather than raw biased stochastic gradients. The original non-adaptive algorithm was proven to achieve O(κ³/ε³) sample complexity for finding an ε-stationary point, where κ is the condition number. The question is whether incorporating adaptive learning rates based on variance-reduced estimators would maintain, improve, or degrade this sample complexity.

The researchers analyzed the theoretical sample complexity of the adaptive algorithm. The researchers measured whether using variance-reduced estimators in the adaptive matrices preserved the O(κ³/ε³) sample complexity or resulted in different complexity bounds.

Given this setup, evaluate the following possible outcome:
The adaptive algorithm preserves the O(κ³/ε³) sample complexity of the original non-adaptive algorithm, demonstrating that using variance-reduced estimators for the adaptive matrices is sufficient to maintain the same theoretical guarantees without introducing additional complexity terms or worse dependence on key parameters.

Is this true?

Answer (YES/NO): YES